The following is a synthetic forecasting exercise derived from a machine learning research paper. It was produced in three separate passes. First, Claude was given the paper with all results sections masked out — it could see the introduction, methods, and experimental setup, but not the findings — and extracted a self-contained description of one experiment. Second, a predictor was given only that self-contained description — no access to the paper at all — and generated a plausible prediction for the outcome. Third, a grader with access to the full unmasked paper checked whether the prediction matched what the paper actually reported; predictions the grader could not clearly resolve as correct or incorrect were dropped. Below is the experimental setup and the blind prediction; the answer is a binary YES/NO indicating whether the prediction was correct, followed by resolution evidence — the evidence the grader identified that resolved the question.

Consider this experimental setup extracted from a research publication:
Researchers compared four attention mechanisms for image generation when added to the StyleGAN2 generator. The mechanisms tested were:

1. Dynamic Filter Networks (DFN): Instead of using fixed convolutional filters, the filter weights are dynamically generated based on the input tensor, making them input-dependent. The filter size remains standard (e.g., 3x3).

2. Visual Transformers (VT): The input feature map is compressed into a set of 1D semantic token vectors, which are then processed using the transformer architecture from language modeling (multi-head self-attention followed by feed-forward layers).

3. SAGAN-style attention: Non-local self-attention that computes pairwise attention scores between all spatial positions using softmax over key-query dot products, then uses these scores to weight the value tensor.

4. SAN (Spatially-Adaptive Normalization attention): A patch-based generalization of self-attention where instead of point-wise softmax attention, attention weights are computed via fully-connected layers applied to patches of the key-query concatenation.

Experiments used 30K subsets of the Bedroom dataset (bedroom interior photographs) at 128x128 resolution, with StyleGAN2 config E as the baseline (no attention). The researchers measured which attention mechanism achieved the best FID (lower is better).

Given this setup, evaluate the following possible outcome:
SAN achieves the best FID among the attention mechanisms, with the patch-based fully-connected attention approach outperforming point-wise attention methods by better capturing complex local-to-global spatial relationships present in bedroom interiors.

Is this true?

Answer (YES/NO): YES